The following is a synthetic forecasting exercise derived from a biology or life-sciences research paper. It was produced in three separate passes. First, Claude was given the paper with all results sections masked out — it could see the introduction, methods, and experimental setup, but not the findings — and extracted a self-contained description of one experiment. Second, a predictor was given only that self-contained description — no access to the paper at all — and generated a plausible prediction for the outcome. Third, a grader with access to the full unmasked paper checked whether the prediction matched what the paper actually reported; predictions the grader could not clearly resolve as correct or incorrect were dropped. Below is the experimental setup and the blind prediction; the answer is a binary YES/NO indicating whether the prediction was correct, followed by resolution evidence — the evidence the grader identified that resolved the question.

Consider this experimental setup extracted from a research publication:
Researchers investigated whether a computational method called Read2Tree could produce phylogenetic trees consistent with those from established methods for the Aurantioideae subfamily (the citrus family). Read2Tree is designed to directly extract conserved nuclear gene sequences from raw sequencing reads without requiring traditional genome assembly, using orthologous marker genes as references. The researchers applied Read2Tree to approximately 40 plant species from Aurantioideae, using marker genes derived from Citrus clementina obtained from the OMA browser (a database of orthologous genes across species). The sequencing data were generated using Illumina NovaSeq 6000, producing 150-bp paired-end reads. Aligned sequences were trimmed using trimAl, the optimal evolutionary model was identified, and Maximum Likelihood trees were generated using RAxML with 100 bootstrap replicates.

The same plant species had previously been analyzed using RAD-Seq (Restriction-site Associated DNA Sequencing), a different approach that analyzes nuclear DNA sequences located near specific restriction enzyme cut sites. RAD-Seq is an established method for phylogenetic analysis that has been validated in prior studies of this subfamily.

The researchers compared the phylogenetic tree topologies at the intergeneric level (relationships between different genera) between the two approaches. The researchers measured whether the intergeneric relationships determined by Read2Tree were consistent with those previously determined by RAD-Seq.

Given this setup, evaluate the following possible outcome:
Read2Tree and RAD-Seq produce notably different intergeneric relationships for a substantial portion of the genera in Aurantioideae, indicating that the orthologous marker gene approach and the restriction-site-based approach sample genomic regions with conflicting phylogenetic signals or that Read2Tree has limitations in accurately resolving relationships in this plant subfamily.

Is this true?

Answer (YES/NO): NO